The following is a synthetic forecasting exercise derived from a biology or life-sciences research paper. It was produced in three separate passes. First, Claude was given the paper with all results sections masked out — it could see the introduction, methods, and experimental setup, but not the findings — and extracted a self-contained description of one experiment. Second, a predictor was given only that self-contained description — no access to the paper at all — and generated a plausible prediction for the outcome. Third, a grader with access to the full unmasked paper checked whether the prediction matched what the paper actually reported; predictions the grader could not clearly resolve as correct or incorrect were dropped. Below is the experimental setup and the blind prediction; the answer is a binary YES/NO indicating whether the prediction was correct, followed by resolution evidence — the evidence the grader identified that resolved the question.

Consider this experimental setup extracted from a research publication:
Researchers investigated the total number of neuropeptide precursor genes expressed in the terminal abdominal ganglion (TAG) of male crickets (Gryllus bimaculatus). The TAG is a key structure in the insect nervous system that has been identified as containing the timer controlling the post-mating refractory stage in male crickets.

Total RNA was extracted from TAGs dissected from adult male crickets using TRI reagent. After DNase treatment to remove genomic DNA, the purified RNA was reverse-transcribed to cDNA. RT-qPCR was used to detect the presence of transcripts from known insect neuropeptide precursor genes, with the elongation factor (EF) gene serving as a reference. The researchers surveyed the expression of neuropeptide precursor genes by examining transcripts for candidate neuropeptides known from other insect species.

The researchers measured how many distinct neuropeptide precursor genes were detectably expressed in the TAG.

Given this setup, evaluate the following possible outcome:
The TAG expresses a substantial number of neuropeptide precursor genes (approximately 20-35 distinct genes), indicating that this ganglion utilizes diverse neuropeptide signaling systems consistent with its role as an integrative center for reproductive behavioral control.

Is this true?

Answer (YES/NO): YES